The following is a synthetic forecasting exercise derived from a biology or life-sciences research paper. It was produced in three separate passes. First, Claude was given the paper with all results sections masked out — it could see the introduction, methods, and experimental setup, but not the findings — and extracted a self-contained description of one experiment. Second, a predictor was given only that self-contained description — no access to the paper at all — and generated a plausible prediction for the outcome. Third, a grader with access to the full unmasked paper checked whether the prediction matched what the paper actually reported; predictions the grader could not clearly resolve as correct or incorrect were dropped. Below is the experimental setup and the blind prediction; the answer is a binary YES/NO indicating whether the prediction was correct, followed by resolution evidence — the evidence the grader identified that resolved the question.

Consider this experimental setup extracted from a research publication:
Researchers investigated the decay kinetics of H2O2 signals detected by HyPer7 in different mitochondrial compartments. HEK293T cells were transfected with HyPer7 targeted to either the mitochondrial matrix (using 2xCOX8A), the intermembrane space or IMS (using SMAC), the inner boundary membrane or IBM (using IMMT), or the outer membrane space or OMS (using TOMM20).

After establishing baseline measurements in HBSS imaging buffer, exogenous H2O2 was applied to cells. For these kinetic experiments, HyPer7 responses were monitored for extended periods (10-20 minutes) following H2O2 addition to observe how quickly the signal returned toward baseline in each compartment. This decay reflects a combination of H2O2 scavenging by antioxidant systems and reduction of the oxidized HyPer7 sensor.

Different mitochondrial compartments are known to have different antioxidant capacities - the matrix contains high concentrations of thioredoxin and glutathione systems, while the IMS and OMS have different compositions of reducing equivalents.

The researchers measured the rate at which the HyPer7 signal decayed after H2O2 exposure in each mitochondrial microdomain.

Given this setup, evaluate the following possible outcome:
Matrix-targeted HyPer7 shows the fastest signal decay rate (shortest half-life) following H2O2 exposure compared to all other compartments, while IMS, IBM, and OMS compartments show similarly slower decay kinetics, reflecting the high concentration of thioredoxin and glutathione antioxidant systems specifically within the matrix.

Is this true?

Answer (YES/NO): NO